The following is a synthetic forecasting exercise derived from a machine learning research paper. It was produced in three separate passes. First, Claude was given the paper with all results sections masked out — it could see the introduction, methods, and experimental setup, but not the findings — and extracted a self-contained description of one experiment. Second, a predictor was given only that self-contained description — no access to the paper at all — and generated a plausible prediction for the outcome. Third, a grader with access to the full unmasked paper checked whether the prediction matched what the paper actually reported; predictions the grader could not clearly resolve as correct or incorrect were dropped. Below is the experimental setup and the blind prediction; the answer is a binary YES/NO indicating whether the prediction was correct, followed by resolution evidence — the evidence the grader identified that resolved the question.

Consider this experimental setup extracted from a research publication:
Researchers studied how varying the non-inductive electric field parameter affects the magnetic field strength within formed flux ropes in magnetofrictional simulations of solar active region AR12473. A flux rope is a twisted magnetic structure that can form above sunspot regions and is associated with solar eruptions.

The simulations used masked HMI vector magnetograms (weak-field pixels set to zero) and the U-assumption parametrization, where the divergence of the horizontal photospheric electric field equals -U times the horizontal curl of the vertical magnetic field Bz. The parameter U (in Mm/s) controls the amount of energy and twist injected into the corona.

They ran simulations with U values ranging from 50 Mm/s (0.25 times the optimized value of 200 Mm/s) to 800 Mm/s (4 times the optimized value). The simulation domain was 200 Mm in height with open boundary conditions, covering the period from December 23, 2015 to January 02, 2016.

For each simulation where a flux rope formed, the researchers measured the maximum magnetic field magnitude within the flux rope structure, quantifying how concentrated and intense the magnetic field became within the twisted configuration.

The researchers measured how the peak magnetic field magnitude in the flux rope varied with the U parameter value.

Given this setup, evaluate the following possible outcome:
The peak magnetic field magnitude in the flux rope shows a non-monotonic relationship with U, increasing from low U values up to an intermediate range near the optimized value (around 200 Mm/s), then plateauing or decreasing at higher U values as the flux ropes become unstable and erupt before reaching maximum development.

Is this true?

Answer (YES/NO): NO